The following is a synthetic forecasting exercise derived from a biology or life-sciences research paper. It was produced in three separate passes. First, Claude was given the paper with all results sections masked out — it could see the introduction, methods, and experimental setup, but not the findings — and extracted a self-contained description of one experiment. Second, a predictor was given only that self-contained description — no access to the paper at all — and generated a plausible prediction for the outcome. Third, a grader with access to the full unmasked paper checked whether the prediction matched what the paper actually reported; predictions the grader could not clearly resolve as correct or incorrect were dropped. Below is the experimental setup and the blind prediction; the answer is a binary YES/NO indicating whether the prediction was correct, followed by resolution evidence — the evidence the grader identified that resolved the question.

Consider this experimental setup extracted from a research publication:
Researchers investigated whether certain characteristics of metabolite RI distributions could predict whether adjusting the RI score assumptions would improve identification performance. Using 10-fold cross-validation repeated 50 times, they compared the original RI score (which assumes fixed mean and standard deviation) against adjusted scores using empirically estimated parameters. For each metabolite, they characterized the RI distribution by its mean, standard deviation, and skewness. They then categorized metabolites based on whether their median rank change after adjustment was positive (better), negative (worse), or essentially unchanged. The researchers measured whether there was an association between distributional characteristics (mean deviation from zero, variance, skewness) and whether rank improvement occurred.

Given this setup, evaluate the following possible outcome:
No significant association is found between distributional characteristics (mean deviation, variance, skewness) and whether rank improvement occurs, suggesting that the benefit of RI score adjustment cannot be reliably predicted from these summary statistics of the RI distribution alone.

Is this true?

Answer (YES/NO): NO